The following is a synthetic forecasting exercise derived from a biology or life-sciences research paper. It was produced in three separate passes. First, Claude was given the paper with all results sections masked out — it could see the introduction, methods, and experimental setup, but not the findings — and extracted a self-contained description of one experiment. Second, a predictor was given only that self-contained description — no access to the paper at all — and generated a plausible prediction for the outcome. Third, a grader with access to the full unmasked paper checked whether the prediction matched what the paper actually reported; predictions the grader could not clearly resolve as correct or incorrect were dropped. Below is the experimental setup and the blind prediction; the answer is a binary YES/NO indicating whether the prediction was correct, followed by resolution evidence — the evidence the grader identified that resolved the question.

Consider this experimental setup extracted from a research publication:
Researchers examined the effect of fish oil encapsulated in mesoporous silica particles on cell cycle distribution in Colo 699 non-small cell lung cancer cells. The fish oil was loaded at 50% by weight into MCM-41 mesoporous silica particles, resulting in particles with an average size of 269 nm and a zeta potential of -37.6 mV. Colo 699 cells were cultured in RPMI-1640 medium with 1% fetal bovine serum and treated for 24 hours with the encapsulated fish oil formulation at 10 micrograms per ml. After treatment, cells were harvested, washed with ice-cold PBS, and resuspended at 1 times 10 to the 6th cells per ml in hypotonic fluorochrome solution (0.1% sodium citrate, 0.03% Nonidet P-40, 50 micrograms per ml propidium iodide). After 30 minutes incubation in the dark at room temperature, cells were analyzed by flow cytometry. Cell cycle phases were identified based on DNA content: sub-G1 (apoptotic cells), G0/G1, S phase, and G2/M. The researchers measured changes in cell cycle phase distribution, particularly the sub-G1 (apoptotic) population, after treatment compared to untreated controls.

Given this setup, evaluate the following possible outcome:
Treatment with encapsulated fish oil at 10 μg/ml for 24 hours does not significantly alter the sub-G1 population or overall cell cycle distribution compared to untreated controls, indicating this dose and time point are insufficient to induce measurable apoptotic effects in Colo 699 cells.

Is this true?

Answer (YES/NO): NO